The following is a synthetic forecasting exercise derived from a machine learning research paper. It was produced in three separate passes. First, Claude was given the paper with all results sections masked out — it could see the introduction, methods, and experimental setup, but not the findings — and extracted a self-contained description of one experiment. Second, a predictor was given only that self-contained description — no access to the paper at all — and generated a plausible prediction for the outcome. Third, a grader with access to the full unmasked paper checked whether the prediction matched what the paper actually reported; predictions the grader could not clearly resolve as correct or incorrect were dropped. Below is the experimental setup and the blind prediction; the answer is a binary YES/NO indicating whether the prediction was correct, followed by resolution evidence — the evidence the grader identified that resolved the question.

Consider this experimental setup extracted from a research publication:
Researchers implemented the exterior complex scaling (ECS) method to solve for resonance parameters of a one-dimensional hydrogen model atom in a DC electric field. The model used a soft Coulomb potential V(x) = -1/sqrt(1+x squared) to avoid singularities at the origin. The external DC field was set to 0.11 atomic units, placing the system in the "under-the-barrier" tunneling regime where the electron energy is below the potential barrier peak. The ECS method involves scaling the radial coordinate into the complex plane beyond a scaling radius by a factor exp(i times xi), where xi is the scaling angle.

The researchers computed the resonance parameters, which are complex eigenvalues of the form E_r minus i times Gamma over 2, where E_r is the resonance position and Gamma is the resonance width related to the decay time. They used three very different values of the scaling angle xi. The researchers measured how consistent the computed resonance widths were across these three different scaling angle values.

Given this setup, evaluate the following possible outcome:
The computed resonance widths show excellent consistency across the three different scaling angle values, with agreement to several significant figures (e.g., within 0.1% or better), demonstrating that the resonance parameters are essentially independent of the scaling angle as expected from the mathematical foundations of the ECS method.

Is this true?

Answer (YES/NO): YES